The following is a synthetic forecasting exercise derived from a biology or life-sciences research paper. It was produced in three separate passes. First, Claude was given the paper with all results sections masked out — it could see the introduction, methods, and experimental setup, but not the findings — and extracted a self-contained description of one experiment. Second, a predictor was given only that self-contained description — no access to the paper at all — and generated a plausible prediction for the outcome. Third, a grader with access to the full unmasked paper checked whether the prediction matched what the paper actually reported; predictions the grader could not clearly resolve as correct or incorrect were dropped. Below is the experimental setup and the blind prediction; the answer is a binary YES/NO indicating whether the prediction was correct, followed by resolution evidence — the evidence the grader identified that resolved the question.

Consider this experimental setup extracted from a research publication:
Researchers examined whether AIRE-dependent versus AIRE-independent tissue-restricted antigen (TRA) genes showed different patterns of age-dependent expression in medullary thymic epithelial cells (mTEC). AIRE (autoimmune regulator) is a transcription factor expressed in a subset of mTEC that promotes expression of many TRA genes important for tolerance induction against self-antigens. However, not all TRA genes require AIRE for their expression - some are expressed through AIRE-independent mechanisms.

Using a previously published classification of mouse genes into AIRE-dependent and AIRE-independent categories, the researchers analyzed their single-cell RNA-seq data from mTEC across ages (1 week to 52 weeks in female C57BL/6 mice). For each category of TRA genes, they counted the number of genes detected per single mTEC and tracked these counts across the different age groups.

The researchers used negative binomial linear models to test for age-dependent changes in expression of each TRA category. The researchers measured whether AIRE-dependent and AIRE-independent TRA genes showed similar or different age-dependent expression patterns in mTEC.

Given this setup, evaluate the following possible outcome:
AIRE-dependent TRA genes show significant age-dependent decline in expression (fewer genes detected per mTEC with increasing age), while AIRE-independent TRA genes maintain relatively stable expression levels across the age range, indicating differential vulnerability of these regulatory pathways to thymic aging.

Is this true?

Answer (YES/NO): NO